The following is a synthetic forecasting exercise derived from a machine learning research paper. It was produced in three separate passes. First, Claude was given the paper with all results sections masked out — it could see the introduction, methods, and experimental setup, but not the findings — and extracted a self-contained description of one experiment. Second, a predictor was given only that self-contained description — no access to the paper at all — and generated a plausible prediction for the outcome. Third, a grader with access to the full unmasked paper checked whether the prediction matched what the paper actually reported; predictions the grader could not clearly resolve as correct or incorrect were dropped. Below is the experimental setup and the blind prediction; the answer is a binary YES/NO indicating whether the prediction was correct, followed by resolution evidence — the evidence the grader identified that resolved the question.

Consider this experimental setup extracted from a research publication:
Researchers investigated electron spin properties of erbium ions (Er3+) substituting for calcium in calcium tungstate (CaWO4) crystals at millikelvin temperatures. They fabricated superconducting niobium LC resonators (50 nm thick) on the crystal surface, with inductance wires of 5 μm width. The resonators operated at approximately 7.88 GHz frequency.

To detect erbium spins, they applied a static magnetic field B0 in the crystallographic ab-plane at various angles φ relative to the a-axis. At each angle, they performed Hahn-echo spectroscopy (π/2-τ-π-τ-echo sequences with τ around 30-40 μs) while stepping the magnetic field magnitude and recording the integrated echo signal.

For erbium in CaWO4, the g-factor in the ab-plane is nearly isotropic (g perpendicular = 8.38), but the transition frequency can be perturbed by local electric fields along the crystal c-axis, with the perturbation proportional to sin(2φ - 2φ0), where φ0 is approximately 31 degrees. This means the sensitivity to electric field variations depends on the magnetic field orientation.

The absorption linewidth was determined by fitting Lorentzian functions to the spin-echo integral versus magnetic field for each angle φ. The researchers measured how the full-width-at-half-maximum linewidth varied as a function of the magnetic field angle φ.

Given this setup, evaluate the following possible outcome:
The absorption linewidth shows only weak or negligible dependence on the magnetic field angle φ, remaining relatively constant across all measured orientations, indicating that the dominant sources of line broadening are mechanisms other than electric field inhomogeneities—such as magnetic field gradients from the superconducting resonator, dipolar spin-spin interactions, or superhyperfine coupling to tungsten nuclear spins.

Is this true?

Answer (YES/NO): NO